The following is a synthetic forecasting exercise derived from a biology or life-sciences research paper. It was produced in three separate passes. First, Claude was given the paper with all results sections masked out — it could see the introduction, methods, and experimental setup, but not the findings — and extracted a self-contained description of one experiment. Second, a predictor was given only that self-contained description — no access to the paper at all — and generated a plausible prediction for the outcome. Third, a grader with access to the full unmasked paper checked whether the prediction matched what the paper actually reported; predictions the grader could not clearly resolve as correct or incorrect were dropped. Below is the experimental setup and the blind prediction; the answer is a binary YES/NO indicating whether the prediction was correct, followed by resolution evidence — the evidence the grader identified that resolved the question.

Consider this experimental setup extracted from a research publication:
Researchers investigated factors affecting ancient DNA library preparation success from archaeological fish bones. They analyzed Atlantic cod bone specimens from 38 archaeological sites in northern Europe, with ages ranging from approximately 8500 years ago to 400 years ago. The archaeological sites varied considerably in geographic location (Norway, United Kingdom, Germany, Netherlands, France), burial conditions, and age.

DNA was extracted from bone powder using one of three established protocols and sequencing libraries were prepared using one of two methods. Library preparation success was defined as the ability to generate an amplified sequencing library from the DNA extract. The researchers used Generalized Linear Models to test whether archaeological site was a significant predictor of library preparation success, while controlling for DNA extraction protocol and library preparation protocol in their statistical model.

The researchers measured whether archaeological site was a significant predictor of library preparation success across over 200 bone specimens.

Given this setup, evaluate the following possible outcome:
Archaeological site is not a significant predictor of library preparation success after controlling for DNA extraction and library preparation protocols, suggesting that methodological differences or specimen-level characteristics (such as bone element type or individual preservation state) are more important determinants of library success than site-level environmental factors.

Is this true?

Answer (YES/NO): NO